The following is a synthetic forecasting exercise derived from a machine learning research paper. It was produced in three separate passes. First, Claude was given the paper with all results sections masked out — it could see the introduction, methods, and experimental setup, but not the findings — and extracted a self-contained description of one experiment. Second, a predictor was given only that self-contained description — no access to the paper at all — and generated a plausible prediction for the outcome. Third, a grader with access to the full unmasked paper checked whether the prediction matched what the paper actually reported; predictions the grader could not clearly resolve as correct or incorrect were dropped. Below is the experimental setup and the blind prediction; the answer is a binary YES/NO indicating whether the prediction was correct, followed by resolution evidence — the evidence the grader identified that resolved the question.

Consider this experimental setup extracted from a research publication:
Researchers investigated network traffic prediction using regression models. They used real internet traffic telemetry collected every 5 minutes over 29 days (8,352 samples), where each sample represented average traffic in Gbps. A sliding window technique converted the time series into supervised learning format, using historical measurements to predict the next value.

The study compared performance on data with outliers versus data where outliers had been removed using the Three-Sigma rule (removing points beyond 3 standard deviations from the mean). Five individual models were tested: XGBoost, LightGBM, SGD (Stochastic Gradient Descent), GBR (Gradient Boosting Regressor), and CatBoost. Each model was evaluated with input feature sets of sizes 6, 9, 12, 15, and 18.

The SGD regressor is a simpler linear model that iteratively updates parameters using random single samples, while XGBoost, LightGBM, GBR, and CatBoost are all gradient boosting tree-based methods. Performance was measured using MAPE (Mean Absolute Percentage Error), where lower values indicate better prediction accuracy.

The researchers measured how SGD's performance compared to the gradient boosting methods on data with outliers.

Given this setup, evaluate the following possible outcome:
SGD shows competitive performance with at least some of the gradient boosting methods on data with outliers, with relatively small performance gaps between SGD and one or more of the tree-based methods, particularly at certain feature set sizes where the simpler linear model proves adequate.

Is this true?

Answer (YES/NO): NO